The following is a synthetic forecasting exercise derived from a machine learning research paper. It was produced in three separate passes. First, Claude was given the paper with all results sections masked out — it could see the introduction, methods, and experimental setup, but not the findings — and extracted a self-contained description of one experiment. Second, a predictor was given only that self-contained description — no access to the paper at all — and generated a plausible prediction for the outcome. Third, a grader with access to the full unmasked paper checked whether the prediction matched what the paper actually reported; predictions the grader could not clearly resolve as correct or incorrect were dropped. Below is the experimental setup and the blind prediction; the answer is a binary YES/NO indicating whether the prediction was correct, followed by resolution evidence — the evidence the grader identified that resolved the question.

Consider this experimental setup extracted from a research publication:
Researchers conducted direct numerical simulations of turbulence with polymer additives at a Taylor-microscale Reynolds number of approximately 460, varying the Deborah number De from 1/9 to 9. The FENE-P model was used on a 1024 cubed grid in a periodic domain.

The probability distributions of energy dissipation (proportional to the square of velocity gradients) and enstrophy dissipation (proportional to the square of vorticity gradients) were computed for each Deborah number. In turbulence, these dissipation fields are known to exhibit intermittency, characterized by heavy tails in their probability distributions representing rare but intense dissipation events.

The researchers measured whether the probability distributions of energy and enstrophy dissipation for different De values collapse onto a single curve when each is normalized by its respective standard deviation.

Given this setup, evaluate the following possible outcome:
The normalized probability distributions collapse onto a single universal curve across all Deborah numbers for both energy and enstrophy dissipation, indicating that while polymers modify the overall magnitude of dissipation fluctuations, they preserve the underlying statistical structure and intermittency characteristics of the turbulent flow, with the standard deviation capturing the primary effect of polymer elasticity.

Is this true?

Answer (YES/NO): YES